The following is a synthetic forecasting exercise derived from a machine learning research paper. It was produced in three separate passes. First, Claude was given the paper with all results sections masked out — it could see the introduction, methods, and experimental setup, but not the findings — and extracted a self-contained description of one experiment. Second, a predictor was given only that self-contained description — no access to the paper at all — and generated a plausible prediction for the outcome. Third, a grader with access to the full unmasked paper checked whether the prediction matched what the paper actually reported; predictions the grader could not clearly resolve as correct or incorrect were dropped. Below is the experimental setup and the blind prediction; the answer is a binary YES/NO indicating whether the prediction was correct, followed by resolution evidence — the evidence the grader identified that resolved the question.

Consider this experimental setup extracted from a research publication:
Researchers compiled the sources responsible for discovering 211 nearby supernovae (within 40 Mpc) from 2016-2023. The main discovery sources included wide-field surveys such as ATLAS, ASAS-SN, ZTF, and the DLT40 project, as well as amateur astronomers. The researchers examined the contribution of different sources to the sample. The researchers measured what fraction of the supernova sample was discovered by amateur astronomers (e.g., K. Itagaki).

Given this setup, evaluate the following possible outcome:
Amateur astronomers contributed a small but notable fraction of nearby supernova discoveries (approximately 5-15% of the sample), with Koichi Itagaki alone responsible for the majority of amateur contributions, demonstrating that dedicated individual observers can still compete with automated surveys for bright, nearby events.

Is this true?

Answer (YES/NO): NO